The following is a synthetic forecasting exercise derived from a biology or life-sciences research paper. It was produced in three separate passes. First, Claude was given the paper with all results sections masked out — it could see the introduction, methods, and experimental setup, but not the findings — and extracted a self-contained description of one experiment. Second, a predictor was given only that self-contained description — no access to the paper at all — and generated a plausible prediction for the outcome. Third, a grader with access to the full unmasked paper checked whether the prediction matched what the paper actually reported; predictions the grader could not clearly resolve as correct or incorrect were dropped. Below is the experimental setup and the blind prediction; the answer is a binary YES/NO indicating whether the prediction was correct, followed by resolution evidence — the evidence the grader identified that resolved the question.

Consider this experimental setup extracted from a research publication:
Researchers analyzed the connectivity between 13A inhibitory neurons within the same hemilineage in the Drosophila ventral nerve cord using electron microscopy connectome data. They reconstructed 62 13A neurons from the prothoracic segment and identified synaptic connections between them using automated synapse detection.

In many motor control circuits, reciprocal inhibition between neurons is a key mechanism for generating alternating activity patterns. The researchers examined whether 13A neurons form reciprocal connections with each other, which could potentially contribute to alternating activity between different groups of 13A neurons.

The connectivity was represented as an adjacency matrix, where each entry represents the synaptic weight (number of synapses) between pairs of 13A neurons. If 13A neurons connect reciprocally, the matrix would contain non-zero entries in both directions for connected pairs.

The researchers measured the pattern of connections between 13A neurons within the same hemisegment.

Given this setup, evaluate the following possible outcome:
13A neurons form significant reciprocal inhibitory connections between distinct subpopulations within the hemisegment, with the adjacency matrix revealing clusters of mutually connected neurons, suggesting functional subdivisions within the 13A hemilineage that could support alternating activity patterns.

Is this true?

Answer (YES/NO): YES